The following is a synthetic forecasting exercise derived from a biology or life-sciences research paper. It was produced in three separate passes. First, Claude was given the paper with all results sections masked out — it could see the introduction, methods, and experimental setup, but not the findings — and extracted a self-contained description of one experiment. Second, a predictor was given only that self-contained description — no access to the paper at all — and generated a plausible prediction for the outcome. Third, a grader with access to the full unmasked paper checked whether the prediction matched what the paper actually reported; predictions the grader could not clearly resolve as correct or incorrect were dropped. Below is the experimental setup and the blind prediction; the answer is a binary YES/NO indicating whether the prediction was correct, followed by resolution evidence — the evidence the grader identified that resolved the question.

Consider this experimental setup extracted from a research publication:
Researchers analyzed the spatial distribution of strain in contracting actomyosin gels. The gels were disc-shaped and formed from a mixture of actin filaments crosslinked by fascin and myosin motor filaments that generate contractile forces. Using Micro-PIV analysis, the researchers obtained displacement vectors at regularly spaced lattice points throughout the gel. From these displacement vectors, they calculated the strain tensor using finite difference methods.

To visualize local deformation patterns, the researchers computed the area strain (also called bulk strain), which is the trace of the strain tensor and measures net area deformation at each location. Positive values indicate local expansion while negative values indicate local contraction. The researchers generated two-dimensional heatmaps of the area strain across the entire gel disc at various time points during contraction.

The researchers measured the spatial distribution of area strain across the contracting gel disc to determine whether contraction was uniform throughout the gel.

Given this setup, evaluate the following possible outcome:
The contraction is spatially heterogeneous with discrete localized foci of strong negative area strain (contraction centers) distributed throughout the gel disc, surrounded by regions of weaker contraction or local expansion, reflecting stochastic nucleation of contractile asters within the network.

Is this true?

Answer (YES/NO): NO